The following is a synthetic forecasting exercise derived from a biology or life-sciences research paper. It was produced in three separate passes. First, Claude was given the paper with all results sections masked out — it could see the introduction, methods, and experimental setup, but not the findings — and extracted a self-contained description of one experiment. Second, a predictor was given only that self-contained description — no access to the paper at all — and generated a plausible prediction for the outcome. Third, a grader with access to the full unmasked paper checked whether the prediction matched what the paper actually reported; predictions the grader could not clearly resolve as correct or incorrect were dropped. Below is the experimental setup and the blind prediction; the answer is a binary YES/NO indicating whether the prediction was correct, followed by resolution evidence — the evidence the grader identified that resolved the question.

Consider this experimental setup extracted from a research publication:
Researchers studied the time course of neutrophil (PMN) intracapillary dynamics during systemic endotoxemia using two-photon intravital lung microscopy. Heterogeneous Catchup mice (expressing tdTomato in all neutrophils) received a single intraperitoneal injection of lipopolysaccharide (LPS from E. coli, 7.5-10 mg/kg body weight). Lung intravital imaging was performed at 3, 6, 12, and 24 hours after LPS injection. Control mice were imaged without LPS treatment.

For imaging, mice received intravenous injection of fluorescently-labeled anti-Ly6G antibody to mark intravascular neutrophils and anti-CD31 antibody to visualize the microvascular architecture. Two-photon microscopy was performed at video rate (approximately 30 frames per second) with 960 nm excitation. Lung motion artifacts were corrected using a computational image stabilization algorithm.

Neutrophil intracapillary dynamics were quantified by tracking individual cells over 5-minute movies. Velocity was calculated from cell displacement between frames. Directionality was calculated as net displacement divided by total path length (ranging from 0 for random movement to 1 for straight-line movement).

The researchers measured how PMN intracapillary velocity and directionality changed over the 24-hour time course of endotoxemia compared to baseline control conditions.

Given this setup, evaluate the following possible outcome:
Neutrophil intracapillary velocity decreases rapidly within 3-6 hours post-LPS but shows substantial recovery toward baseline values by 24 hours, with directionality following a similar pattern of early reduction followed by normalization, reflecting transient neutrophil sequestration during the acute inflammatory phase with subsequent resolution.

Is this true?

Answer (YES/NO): NO